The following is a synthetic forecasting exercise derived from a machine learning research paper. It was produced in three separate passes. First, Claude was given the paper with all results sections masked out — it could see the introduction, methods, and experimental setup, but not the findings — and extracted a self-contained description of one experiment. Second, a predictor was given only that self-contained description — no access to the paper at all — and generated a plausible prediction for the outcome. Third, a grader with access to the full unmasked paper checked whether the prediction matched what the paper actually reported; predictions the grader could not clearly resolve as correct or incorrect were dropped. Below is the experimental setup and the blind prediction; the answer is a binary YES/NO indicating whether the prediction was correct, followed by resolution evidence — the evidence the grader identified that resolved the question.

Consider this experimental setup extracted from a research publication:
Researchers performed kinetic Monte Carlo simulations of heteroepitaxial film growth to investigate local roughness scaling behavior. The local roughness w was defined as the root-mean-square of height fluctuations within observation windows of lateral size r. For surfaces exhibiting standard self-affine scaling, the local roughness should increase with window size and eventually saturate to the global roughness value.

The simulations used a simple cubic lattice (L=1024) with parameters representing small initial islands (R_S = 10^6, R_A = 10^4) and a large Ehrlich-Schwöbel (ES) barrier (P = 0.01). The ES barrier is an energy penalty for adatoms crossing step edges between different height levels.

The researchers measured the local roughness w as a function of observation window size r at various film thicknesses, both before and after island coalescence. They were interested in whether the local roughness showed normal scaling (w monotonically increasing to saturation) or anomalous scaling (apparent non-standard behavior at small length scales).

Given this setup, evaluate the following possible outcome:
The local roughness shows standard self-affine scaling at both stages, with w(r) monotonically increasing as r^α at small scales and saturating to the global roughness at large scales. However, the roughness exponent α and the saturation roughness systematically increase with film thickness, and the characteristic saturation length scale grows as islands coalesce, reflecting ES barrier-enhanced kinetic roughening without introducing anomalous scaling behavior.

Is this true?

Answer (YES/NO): NO